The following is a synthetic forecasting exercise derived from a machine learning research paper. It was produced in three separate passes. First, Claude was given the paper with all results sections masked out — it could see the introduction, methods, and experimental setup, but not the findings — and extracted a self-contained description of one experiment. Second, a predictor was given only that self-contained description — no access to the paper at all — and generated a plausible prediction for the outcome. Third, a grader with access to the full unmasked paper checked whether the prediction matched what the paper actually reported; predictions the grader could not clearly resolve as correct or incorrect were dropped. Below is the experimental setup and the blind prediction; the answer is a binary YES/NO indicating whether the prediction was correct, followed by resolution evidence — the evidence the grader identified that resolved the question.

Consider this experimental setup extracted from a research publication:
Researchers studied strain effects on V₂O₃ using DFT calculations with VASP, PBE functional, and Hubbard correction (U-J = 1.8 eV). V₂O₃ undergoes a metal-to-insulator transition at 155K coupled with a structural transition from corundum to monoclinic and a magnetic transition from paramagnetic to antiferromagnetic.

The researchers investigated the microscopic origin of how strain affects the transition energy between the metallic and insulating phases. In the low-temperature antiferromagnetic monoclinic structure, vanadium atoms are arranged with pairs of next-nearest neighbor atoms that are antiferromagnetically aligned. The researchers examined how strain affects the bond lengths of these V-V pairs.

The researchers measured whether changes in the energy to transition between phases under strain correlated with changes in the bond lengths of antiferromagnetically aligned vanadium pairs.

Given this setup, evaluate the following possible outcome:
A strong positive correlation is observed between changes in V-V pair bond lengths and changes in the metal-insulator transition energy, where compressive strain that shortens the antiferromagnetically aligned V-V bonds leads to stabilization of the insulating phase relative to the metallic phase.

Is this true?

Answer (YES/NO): YES